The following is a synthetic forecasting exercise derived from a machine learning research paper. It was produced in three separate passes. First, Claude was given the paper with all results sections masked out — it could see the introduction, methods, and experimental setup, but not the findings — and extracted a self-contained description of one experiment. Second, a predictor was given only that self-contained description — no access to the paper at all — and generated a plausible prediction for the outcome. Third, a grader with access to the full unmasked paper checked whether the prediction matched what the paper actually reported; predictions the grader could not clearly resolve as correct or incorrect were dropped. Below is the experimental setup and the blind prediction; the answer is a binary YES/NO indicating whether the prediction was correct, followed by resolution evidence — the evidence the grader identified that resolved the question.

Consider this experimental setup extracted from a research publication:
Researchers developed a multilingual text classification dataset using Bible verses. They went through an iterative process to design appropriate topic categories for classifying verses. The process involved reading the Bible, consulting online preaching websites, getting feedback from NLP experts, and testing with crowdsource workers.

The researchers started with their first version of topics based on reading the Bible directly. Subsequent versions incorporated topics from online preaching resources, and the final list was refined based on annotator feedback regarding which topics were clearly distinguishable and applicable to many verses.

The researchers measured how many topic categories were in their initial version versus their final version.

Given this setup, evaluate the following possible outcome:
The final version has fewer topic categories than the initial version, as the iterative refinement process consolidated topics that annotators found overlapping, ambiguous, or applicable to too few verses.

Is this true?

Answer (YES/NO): YES